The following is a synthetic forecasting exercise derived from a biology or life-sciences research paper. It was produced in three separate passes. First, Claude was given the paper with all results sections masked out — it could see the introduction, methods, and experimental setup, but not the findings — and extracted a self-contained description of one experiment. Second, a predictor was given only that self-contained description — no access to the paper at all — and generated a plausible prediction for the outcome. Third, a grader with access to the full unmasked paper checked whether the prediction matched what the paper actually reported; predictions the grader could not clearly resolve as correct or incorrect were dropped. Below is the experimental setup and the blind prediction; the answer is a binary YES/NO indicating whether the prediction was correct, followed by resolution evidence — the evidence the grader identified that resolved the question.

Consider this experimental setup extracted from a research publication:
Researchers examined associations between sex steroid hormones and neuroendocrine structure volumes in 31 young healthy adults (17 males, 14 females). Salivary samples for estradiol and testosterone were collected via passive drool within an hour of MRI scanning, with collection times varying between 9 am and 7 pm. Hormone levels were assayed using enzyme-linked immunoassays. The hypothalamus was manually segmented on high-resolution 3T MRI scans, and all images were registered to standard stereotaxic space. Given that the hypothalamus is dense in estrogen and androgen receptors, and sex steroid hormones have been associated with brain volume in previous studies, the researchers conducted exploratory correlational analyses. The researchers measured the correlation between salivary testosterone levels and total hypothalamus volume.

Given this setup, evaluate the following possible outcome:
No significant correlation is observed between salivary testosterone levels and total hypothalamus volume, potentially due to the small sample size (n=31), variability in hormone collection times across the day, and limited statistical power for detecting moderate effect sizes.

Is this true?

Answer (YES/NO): YES